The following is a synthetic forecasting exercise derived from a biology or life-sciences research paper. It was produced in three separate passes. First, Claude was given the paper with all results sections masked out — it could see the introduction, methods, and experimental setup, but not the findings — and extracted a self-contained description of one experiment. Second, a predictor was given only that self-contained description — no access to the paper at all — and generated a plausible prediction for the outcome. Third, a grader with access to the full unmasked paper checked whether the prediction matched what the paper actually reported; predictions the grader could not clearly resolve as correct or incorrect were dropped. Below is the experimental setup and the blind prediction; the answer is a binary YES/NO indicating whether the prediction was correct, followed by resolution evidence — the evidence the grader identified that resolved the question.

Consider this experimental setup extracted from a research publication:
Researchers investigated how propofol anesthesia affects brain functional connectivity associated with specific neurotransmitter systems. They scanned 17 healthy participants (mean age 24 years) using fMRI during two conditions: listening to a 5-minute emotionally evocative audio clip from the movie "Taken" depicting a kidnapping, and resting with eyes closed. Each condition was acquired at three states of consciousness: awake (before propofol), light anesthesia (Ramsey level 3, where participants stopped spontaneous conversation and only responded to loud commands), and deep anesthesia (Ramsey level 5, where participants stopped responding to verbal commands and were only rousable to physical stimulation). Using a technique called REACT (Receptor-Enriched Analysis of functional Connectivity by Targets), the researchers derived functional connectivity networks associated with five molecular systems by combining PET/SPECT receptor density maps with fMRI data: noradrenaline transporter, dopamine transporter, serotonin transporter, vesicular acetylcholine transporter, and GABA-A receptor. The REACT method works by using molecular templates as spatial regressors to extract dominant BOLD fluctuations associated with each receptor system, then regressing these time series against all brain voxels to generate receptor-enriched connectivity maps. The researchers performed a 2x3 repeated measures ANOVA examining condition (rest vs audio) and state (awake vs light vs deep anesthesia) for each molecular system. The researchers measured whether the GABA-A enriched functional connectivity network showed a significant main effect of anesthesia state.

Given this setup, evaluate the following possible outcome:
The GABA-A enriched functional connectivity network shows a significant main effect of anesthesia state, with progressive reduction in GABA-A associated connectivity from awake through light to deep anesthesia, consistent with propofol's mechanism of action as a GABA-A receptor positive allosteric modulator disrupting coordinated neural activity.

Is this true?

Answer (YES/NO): NO